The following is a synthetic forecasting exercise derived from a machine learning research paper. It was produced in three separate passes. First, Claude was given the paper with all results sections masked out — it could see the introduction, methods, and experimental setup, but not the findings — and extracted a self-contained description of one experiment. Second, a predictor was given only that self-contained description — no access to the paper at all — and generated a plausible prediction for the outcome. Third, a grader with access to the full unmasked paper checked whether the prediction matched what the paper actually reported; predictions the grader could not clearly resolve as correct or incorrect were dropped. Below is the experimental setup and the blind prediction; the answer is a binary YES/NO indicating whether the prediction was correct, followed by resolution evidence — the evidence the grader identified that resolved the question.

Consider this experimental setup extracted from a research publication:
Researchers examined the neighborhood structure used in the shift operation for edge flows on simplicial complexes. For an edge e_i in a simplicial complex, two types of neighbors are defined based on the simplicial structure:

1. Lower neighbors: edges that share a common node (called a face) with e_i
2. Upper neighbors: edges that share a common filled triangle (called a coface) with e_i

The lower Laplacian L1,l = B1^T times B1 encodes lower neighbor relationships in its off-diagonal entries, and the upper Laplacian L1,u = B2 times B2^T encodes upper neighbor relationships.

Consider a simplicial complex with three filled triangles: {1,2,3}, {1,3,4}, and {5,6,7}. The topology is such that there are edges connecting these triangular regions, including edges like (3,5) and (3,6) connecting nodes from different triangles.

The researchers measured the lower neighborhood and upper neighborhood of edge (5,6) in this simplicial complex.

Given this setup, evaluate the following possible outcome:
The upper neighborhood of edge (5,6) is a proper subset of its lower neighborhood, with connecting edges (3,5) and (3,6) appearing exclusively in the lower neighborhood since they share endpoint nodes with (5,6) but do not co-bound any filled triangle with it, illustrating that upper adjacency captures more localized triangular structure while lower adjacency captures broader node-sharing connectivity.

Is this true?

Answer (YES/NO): NO